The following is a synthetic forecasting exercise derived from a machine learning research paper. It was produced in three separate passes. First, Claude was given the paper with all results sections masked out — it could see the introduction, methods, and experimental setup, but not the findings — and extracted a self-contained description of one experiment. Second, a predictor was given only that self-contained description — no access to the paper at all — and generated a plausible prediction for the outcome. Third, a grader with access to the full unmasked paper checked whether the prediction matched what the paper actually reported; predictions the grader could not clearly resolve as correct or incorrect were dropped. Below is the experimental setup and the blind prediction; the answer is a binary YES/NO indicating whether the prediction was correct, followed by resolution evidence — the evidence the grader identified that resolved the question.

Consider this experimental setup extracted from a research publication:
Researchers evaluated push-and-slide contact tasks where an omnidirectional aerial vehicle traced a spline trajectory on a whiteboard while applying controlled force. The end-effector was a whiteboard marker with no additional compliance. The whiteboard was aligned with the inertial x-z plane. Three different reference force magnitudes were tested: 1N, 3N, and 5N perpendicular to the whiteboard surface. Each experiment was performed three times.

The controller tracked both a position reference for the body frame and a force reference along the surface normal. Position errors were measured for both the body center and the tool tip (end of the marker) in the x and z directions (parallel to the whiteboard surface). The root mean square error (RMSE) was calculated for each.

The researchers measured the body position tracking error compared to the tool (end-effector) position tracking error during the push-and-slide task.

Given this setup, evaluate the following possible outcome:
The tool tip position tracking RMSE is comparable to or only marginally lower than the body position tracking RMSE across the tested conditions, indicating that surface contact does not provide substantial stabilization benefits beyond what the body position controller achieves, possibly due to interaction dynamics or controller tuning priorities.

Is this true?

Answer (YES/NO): NO